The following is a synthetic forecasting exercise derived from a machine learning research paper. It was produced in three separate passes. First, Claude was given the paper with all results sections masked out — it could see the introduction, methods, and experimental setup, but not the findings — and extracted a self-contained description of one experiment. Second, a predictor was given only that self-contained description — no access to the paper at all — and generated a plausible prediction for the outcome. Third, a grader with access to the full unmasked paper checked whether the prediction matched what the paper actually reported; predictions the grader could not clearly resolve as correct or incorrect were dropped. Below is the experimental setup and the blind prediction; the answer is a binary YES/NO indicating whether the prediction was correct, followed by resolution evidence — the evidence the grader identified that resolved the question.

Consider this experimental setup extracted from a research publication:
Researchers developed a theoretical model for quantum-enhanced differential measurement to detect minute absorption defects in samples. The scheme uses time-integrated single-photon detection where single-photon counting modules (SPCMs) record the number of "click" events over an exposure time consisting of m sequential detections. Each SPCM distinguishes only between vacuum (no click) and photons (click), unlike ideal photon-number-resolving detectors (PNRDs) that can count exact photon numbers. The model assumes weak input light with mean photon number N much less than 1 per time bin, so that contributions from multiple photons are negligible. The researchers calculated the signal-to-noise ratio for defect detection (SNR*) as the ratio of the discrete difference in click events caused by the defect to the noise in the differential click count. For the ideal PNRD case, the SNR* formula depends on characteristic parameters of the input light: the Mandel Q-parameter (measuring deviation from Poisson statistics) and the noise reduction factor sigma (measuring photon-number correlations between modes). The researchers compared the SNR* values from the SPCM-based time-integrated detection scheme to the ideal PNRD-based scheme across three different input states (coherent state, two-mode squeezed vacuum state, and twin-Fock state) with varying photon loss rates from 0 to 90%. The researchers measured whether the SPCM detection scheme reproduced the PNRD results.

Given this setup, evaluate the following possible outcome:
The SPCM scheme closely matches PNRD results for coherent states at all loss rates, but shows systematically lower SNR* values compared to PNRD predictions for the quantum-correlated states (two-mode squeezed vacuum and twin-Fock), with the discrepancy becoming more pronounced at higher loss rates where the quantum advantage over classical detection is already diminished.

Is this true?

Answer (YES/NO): NO